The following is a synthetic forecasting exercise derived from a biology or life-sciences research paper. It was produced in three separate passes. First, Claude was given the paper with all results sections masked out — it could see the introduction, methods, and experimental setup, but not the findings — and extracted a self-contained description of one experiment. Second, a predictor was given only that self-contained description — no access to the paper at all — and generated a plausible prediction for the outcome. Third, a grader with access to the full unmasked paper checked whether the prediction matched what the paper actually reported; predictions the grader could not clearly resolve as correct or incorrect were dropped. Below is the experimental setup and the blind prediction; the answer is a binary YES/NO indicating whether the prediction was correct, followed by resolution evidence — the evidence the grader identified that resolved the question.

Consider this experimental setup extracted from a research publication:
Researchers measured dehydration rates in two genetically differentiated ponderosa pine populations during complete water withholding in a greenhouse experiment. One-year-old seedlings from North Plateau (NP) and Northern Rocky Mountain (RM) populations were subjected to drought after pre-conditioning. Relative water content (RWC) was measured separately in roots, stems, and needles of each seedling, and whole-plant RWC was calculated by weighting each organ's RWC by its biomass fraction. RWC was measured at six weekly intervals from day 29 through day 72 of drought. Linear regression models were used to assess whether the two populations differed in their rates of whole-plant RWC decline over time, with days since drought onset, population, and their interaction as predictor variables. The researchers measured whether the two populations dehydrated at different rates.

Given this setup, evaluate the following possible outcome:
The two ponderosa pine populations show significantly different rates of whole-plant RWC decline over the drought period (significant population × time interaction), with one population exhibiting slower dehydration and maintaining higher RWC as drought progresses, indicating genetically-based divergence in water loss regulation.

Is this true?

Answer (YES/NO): NO